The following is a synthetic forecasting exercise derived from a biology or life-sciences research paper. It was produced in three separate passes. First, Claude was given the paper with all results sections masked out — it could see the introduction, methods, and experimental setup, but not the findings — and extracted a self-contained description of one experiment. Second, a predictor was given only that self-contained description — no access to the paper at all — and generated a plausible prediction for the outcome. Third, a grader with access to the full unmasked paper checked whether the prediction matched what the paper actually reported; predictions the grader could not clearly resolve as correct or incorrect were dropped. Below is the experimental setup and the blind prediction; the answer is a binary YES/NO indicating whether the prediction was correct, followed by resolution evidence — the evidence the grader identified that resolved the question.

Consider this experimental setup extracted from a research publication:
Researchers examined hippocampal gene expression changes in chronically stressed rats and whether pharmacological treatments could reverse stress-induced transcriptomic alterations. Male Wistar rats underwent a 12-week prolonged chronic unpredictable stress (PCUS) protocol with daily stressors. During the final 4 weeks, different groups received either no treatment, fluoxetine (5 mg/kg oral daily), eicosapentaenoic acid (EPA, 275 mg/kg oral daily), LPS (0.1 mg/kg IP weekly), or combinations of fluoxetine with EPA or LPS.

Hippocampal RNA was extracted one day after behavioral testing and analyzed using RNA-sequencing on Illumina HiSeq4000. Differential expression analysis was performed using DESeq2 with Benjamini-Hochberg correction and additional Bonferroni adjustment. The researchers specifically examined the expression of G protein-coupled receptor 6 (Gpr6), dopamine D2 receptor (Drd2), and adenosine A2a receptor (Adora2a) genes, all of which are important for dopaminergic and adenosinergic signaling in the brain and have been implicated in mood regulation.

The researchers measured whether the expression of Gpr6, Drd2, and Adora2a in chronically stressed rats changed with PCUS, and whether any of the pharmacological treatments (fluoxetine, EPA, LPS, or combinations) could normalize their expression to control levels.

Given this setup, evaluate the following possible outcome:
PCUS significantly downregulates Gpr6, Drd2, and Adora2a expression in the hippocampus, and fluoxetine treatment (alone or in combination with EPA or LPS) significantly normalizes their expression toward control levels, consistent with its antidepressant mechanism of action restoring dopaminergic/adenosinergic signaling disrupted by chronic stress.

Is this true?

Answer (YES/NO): NO